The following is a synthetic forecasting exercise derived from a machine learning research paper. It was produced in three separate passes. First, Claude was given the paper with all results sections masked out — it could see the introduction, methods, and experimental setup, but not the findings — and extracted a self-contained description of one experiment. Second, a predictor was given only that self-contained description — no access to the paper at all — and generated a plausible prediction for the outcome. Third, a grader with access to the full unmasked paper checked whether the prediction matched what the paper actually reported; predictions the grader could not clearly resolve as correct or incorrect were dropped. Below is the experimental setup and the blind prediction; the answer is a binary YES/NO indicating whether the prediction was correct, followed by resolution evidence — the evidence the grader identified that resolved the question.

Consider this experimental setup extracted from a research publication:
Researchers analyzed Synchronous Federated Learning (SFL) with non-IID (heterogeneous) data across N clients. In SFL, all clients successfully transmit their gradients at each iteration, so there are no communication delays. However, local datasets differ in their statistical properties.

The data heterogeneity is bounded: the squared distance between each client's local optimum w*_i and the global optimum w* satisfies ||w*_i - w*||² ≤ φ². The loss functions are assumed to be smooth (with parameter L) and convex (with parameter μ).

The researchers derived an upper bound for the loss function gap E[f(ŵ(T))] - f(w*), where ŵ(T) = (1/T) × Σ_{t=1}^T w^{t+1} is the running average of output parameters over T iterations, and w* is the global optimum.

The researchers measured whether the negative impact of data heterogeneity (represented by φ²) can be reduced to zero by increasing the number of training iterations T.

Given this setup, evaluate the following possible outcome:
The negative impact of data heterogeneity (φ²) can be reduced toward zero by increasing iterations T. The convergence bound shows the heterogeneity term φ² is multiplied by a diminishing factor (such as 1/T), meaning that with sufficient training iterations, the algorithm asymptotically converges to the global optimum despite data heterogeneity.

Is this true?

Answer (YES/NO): YES